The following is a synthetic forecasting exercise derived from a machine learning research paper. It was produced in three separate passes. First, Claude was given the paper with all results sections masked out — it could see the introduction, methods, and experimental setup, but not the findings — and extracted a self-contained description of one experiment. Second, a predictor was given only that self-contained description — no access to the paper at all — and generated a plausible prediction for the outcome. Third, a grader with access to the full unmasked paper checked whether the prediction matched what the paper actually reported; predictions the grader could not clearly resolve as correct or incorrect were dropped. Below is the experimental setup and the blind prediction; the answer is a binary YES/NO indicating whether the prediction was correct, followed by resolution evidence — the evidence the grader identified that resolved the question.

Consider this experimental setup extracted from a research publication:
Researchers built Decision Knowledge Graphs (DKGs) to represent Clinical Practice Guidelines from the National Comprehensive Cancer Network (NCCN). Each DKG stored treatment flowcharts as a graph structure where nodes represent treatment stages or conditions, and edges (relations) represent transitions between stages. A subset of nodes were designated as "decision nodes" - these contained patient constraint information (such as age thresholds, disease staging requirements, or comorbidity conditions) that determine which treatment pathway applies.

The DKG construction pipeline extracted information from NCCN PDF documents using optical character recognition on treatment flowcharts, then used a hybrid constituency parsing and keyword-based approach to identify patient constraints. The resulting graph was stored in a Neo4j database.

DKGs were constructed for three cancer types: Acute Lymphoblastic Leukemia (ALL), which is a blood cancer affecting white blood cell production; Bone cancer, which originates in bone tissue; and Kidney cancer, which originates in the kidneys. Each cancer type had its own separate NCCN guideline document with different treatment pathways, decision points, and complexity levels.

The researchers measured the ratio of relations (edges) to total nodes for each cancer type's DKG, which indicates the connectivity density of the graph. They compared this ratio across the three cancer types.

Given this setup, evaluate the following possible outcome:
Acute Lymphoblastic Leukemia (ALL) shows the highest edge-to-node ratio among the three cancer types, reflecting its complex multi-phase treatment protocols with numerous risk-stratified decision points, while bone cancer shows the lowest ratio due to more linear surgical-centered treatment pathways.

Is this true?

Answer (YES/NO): NO